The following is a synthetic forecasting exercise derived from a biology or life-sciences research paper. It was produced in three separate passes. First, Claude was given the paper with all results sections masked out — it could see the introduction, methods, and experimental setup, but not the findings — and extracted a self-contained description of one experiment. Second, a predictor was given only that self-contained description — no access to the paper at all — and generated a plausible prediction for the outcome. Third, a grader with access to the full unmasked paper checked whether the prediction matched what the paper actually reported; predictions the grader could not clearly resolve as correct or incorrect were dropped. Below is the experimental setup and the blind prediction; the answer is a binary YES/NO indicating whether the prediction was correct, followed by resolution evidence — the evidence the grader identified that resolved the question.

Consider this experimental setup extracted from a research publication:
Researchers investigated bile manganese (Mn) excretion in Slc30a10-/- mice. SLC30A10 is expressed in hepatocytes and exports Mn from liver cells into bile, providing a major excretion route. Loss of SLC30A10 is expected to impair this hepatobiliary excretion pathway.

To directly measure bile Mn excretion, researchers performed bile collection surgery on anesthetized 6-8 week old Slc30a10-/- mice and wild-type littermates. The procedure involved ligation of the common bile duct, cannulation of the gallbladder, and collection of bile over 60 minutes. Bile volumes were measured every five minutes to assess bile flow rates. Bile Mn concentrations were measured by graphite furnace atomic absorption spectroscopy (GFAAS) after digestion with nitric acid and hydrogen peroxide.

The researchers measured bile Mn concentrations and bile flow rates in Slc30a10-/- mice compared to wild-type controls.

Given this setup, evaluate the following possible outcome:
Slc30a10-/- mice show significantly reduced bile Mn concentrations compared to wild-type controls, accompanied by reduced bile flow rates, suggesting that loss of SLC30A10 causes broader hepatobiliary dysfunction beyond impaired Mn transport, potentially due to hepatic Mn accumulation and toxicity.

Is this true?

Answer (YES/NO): NO